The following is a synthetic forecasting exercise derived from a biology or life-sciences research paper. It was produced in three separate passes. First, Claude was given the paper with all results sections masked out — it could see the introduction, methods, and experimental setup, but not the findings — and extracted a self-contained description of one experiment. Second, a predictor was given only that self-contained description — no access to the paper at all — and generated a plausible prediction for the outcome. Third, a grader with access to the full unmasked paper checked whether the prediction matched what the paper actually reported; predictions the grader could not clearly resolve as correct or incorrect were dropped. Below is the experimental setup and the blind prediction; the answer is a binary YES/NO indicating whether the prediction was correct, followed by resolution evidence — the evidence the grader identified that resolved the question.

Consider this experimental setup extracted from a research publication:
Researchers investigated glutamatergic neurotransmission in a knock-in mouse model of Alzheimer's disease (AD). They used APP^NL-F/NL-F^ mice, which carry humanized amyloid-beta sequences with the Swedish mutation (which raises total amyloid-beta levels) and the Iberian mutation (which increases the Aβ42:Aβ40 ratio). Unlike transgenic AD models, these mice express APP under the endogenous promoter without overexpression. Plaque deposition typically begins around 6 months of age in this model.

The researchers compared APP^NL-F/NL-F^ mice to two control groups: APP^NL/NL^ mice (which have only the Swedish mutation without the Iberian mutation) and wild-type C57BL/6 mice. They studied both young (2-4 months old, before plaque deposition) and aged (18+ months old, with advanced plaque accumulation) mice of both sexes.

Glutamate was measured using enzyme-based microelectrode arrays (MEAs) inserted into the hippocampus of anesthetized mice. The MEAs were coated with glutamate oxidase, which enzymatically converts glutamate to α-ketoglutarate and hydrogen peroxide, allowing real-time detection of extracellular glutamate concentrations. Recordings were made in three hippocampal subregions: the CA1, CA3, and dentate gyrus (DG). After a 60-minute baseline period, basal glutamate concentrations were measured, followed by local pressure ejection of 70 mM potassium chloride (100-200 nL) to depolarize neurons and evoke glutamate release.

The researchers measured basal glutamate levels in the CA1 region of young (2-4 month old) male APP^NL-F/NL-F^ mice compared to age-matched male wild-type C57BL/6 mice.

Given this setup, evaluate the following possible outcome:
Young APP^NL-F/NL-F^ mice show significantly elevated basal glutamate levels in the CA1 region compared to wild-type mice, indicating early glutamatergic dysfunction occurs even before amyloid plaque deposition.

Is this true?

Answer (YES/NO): NO